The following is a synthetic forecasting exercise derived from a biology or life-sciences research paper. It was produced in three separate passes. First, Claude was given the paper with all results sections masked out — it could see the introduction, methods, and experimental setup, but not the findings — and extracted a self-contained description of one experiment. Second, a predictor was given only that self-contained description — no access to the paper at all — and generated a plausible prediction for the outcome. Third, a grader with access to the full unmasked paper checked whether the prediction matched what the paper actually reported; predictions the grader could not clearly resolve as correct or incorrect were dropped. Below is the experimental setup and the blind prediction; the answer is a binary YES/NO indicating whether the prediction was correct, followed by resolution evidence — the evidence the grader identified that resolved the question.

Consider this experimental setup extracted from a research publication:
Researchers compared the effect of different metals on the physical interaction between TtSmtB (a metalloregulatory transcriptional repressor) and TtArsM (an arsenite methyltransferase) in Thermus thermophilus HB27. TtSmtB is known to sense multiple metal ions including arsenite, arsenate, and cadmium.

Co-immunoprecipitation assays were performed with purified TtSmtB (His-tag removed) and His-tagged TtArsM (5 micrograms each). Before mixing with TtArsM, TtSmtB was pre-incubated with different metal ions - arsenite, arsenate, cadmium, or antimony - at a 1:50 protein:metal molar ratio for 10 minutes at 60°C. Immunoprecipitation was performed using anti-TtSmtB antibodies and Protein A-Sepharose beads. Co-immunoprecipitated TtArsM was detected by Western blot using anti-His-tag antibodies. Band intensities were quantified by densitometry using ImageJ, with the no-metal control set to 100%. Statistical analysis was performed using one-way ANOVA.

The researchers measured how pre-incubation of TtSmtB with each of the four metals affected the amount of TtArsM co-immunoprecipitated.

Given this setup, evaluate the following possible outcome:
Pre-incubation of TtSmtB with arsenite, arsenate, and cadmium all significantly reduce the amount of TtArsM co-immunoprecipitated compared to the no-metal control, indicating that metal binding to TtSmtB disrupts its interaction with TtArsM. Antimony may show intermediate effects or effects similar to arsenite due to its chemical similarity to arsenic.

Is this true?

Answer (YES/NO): NO